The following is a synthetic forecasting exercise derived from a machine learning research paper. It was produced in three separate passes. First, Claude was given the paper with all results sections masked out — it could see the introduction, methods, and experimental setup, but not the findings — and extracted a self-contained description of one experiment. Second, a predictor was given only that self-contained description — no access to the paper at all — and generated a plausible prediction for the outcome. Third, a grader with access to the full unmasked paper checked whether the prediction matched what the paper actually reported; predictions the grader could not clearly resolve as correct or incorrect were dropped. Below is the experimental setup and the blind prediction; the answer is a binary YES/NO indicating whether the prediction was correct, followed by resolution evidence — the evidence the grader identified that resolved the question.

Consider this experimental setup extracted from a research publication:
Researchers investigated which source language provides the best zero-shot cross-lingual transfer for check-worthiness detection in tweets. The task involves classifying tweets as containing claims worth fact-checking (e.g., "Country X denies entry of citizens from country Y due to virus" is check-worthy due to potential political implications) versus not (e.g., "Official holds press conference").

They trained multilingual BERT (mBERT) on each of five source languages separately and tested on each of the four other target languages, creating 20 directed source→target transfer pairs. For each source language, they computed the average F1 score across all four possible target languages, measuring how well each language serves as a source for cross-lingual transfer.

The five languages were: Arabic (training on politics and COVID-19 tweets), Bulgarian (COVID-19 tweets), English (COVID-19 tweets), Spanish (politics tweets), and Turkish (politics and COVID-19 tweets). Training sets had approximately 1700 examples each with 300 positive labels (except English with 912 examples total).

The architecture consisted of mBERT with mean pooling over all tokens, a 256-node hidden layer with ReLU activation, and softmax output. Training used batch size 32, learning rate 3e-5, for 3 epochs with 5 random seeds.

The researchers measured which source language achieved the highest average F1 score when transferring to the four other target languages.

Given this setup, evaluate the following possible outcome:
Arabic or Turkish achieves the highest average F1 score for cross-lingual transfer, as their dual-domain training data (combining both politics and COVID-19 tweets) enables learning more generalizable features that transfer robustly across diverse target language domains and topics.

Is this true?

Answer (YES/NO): NO